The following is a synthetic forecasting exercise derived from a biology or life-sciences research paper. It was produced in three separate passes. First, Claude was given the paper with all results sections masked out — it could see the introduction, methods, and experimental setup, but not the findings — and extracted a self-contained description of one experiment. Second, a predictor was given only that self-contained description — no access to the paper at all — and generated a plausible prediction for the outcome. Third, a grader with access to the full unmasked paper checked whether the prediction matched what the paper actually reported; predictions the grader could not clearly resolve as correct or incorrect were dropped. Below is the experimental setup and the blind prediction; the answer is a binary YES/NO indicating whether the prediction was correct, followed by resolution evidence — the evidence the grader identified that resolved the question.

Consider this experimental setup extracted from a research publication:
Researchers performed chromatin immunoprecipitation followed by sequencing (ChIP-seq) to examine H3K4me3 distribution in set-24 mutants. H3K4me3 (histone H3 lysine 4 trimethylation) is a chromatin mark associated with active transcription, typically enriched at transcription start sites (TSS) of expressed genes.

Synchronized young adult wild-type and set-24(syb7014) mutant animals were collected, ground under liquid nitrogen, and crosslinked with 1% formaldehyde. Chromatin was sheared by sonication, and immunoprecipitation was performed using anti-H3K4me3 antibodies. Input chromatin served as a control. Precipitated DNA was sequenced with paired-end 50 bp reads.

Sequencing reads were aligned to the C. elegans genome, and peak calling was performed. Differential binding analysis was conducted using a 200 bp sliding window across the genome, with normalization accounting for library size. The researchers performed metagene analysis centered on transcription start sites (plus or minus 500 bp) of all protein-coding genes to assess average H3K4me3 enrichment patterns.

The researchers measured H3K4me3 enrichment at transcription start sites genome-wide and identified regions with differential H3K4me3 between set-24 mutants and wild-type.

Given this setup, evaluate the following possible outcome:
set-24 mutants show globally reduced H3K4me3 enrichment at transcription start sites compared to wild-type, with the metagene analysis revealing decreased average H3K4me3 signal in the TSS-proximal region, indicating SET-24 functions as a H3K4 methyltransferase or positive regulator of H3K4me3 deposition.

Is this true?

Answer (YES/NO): NO